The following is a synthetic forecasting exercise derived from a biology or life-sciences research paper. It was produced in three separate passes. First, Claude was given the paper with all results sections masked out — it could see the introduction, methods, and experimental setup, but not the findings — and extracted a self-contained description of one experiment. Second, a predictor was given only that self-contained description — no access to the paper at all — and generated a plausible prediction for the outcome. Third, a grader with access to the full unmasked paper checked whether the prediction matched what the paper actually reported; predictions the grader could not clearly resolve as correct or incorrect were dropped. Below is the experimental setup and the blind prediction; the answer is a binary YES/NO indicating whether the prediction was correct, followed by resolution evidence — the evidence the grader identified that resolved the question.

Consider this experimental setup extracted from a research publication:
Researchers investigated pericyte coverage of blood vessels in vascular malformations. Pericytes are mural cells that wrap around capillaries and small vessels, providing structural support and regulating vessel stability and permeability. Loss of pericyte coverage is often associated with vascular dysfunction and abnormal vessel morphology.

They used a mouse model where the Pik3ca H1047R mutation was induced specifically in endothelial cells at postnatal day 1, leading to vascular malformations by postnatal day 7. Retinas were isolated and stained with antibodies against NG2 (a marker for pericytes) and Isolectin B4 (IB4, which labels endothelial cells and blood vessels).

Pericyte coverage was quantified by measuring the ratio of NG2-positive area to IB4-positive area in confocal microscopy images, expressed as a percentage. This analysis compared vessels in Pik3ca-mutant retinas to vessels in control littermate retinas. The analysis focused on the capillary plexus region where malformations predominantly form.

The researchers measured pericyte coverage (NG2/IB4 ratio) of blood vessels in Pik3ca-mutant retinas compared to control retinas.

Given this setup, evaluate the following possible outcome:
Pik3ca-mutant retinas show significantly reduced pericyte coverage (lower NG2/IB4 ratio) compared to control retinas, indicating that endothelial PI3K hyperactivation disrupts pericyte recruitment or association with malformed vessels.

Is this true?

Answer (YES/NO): YES